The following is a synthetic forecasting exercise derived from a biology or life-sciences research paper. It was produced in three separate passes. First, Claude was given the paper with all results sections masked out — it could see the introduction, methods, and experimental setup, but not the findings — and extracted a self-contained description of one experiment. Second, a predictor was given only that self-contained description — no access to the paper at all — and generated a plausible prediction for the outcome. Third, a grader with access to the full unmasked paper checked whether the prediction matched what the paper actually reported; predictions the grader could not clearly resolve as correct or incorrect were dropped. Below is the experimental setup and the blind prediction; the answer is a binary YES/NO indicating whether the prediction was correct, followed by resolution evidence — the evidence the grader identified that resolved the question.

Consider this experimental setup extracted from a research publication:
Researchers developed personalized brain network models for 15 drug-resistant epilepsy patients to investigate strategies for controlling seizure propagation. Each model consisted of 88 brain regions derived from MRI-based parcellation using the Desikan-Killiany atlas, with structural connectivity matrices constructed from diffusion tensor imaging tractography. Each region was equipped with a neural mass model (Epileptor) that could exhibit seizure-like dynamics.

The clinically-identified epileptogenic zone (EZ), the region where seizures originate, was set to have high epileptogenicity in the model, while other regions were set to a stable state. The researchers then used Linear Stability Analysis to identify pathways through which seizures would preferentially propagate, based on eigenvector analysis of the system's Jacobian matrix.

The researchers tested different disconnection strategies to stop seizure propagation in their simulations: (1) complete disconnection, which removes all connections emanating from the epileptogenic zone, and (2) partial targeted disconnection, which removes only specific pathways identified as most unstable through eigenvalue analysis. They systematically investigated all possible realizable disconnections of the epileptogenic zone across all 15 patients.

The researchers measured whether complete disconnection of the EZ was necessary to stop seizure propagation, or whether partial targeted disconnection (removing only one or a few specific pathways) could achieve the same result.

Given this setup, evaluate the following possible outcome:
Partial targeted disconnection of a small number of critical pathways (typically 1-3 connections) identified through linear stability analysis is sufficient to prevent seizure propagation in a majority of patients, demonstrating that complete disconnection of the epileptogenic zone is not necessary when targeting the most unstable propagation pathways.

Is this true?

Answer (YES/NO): NO